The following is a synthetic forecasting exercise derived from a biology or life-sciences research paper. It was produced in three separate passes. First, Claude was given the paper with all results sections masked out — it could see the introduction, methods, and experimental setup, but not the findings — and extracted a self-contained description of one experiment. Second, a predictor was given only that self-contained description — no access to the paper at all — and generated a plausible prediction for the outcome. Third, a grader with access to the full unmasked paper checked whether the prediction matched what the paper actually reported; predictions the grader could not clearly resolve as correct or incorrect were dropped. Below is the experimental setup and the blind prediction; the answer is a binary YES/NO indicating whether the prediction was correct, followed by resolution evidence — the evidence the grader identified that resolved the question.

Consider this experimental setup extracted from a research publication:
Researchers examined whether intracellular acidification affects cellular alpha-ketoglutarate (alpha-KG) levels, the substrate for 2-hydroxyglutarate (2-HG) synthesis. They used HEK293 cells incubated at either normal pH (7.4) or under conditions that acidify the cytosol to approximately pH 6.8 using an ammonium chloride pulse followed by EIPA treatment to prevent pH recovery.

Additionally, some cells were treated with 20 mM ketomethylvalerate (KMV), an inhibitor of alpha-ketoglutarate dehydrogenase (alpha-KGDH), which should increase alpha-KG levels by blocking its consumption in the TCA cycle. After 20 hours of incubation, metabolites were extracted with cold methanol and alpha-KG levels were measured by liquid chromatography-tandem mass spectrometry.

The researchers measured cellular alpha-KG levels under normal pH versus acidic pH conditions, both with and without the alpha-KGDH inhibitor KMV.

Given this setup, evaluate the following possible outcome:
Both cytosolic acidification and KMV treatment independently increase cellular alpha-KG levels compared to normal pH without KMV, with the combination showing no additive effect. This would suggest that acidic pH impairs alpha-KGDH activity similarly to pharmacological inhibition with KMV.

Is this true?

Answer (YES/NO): NO